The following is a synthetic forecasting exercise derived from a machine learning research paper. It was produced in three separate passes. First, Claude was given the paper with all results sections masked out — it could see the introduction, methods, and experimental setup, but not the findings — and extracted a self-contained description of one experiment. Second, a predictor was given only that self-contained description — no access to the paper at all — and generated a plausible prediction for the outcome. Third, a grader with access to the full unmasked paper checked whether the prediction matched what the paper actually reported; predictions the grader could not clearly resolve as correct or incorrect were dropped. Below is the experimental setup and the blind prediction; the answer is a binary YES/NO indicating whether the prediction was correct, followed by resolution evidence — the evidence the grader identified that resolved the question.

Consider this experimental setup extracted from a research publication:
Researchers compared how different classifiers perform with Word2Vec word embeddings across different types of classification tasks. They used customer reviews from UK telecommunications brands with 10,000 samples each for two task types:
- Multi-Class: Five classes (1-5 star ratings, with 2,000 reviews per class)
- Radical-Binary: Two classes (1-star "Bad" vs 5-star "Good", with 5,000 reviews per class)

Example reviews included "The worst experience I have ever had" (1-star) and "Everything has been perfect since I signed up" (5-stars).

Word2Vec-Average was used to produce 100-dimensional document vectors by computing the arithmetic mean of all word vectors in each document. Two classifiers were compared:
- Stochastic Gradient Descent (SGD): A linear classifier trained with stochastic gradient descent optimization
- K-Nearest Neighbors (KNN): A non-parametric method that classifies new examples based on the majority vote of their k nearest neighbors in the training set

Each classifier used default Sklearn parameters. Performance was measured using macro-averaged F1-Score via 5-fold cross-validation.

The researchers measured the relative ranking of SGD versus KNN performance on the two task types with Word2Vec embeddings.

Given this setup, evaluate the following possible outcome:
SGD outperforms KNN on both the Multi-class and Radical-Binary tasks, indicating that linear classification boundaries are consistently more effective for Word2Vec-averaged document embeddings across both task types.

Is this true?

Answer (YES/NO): NO